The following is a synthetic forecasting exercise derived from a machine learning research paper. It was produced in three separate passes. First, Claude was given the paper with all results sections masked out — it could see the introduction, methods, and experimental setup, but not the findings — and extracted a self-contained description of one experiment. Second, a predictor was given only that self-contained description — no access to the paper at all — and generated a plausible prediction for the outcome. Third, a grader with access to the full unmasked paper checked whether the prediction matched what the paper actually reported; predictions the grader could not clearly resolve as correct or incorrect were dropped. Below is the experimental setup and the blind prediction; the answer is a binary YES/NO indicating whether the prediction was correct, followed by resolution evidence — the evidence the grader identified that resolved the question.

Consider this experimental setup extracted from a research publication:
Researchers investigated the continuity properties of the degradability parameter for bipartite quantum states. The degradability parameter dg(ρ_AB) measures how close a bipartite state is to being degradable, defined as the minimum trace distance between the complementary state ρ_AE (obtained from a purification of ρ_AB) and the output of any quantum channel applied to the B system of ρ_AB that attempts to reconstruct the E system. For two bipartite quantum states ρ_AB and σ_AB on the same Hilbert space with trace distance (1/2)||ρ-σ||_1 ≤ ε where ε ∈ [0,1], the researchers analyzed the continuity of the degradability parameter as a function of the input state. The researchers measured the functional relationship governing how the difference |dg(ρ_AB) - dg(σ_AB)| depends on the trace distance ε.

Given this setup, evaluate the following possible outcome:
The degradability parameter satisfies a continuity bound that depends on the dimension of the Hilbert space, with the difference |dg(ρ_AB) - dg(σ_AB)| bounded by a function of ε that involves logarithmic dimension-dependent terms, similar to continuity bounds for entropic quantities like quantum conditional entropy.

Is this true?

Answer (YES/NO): NO